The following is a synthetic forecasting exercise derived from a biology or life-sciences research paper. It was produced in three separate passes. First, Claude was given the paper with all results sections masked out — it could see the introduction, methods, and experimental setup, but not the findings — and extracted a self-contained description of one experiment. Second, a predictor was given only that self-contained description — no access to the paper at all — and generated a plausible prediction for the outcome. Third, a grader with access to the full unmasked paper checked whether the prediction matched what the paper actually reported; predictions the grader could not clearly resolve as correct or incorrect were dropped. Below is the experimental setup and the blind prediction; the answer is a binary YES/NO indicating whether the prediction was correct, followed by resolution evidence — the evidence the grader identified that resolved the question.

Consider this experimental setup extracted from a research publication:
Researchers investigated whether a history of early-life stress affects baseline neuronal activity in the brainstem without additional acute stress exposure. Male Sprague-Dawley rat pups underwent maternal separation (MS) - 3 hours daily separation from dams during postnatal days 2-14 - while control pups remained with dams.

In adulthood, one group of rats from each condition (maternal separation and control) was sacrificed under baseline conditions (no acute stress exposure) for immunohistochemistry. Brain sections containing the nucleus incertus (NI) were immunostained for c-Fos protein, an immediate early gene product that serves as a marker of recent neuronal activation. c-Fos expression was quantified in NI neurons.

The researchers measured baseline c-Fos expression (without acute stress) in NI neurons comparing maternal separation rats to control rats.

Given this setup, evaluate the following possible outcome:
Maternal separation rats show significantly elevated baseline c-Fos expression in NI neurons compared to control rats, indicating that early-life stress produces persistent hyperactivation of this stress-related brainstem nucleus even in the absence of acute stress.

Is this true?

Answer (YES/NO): NO